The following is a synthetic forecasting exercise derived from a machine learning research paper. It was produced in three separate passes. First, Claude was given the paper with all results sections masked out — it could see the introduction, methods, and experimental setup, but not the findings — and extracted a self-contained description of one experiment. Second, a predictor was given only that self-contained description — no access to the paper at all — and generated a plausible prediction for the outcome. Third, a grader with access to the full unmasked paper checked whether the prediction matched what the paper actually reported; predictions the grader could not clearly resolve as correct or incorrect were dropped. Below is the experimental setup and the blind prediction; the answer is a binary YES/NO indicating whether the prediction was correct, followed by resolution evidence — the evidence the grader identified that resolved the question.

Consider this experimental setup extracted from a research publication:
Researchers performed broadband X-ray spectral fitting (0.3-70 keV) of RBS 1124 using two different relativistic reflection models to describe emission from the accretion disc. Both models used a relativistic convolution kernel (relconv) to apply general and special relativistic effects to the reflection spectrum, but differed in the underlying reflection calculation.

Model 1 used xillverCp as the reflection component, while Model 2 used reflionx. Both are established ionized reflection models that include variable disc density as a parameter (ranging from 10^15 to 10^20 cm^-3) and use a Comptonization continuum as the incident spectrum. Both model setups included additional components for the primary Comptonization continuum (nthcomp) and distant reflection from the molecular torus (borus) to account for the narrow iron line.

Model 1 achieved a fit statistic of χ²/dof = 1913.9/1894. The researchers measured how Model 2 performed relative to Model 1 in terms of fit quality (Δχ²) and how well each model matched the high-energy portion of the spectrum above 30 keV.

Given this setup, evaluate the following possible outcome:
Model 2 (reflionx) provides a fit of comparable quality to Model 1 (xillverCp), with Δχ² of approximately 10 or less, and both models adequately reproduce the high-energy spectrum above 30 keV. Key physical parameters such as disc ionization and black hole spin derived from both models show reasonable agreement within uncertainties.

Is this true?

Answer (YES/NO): NO